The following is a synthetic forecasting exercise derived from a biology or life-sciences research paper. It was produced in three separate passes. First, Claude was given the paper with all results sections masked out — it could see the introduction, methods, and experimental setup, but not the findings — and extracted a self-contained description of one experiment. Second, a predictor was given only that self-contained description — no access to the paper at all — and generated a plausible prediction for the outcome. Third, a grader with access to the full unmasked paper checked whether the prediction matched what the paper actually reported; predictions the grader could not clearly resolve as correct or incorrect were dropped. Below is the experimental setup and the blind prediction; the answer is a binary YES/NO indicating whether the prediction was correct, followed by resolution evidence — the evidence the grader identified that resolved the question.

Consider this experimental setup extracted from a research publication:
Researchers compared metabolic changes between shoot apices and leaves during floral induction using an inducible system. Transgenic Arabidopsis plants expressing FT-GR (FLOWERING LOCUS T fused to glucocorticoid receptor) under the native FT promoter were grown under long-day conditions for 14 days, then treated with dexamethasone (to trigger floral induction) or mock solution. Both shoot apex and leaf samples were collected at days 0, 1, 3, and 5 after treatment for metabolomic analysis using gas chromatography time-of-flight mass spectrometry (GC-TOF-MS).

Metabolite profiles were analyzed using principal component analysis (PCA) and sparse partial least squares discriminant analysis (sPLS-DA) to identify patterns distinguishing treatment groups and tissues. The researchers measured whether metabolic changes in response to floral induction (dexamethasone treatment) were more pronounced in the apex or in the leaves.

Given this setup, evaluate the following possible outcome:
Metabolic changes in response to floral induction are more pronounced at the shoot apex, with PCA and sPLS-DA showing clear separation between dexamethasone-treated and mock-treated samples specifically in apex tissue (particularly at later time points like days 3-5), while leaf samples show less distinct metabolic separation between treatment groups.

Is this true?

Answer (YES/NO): YES